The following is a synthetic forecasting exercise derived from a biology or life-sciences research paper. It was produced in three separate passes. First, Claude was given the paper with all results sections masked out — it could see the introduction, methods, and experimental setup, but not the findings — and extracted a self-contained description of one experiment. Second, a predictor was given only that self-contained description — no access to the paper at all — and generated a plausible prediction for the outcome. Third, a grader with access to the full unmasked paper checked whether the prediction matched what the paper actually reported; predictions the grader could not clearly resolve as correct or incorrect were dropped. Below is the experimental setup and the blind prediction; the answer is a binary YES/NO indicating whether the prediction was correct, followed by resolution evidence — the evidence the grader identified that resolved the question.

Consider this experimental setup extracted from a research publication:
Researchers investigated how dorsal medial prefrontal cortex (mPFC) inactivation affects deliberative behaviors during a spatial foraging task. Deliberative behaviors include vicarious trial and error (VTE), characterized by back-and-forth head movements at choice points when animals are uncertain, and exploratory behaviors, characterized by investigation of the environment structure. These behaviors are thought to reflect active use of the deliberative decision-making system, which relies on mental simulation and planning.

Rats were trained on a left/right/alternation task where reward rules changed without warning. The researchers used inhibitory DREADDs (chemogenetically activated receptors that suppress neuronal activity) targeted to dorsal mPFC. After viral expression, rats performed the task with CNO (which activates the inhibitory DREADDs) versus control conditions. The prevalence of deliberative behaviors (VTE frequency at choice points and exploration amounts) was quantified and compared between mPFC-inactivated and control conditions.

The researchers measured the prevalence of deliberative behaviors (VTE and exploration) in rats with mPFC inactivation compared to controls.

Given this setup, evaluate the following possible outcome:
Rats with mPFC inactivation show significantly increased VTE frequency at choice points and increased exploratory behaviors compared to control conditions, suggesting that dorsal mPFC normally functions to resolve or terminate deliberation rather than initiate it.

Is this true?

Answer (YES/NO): NO